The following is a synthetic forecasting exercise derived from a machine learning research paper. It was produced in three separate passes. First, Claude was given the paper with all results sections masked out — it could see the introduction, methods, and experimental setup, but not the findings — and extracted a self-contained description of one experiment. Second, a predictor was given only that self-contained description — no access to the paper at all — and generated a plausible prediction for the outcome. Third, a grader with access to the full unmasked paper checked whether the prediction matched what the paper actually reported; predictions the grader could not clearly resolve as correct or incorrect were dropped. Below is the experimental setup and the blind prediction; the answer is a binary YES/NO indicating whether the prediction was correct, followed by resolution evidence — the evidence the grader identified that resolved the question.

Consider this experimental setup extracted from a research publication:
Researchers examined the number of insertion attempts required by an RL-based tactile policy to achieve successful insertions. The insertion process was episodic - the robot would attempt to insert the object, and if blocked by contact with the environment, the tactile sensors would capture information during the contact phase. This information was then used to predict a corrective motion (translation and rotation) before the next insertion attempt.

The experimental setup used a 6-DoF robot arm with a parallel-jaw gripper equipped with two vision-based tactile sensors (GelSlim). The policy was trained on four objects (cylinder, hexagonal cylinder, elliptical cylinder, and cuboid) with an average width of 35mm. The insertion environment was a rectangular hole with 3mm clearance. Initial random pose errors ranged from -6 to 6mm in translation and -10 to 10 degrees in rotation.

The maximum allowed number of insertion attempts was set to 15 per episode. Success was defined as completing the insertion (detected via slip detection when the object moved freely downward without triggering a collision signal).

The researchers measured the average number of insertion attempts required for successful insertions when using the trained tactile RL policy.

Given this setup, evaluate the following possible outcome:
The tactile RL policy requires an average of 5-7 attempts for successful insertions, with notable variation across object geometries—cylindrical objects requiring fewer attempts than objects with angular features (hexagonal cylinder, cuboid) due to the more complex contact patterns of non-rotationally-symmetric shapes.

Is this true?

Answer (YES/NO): NO